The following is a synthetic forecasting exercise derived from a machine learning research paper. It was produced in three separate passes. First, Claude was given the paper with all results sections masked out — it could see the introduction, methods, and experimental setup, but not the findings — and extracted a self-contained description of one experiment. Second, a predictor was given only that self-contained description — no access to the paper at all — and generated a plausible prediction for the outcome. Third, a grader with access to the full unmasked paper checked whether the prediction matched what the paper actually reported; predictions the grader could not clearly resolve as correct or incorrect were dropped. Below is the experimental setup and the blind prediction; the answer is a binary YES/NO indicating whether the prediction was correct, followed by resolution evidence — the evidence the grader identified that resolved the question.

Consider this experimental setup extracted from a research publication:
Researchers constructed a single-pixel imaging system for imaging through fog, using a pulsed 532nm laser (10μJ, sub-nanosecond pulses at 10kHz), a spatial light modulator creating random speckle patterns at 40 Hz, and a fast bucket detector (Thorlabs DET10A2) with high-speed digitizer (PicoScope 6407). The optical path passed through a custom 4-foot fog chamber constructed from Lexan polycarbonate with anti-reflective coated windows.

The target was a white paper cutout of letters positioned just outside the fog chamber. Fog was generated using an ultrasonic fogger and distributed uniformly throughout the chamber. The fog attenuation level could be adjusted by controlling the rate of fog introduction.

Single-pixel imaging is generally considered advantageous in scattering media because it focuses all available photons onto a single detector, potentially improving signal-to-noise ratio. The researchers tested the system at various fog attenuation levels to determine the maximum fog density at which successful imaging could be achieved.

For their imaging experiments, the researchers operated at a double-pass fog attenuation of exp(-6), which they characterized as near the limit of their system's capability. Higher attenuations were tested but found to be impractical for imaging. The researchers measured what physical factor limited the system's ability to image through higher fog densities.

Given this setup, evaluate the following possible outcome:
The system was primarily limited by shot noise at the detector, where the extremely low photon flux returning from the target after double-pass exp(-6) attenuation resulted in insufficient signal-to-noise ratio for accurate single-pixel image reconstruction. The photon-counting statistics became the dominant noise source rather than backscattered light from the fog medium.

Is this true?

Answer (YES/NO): NO